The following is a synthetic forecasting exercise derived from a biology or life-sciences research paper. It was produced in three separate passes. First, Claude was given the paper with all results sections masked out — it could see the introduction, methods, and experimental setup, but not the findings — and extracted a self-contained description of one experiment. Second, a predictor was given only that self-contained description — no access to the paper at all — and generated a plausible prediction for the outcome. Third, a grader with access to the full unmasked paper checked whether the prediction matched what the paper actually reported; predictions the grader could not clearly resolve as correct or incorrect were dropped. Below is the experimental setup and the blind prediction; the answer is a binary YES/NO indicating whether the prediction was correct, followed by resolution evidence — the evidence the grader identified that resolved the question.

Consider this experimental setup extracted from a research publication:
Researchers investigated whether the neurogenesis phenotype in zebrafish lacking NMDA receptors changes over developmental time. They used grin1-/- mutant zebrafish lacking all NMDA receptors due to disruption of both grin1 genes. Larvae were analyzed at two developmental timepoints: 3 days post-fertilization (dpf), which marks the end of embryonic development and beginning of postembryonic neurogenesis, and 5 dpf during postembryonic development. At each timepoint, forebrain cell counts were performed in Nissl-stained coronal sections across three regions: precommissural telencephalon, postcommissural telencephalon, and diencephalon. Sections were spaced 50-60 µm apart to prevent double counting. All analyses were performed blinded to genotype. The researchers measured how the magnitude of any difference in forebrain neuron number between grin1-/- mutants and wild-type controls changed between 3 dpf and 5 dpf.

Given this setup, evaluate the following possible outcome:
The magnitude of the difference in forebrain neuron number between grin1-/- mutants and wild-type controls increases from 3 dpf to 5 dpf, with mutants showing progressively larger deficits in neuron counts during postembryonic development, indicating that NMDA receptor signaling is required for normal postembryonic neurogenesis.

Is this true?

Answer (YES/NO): NO